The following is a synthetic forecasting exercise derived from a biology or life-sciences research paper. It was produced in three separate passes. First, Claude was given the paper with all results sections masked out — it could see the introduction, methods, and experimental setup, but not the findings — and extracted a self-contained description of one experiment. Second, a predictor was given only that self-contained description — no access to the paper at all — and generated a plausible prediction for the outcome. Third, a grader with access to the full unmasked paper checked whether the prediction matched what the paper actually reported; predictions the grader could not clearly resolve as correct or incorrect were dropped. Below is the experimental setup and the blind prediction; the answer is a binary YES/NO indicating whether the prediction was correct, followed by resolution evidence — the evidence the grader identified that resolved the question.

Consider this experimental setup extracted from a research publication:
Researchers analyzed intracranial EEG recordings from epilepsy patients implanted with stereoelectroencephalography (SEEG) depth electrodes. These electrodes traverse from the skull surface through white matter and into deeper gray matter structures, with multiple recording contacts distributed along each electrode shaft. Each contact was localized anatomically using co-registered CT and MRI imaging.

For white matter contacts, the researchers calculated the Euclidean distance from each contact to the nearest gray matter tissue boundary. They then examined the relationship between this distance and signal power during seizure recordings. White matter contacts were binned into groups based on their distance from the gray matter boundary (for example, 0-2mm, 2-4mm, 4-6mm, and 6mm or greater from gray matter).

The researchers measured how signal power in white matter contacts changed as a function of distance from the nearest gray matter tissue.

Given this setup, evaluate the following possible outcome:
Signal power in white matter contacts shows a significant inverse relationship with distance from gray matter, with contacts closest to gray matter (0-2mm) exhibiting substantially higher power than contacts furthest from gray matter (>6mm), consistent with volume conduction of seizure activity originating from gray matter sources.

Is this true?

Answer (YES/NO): NO